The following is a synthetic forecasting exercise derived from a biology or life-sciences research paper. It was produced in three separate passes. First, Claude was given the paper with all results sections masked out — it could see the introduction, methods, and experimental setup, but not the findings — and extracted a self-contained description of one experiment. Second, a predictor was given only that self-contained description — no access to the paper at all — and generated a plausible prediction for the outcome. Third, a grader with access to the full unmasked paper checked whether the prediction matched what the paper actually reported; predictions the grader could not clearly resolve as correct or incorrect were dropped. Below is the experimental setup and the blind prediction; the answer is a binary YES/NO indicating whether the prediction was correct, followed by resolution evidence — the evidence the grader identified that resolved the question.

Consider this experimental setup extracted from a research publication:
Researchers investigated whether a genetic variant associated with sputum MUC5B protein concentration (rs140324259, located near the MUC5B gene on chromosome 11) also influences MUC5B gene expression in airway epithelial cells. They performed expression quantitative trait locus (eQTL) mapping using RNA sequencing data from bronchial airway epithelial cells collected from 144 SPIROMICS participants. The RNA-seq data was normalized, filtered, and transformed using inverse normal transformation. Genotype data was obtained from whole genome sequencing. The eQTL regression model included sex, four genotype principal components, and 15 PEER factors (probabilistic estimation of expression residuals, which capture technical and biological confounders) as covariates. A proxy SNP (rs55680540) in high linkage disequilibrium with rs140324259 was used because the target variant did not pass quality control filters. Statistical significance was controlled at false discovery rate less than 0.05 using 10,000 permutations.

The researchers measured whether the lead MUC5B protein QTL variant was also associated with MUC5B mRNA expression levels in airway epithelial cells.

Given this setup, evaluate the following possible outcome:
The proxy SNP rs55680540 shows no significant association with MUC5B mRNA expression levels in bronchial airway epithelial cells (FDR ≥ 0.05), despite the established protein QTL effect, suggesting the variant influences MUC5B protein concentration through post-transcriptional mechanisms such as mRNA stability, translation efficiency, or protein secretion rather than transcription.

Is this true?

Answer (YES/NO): YES